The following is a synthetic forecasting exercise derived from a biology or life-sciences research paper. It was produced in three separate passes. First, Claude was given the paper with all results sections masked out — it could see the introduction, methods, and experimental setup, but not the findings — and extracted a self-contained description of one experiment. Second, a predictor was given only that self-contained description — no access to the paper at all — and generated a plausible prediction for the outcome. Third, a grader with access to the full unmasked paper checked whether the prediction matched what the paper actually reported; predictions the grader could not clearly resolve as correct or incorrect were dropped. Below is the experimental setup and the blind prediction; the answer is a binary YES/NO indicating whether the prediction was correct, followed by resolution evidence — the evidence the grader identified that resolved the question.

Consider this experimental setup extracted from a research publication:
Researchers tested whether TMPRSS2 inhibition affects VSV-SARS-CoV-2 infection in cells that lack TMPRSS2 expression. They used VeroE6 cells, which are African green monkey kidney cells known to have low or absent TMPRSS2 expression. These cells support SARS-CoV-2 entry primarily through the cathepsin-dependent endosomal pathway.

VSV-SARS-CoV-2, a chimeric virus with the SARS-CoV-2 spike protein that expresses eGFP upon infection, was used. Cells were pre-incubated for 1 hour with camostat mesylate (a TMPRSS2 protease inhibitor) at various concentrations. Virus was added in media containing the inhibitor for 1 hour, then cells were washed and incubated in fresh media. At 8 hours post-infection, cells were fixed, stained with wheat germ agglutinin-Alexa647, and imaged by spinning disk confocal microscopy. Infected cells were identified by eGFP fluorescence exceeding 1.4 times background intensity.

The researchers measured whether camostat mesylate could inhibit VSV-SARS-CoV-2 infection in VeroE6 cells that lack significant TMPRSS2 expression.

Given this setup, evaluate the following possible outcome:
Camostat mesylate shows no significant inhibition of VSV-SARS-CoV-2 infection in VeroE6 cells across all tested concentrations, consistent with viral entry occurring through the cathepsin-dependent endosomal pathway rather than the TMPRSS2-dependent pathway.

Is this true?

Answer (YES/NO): YES